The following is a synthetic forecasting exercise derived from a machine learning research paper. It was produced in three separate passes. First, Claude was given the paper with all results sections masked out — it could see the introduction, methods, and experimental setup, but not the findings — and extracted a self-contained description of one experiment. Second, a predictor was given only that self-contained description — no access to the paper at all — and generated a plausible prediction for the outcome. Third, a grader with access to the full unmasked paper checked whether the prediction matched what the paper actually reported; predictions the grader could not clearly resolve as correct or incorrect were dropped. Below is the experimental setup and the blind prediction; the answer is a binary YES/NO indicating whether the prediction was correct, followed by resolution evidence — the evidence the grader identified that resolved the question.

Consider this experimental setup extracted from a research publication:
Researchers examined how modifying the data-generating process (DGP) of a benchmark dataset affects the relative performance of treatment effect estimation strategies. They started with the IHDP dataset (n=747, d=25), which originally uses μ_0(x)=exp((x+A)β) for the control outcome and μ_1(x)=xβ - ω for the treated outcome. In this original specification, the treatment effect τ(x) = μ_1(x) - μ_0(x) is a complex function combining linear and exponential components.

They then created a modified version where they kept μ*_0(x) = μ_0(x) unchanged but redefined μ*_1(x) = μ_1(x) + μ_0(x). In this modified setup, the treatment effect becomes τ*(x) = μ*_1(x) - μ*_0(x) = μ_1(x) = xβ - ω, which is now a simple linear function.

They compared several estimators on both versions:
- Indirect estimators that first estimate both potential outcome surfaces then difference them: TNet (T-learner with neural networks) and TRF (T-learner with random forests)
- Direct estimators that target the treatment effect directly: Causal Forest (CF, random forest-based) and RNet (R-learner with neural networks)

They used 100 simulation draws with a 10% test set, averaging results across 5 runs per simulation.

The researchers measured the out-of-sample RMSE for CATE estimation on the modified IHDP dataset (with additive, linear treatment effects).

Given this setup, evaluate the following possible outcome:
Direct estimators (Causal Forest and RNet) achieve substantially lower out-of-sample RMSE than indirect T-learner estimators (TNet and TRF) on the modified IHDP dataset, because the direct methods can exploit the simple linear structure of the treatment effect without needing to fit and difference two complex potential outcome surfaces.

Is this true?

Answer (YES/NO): YES